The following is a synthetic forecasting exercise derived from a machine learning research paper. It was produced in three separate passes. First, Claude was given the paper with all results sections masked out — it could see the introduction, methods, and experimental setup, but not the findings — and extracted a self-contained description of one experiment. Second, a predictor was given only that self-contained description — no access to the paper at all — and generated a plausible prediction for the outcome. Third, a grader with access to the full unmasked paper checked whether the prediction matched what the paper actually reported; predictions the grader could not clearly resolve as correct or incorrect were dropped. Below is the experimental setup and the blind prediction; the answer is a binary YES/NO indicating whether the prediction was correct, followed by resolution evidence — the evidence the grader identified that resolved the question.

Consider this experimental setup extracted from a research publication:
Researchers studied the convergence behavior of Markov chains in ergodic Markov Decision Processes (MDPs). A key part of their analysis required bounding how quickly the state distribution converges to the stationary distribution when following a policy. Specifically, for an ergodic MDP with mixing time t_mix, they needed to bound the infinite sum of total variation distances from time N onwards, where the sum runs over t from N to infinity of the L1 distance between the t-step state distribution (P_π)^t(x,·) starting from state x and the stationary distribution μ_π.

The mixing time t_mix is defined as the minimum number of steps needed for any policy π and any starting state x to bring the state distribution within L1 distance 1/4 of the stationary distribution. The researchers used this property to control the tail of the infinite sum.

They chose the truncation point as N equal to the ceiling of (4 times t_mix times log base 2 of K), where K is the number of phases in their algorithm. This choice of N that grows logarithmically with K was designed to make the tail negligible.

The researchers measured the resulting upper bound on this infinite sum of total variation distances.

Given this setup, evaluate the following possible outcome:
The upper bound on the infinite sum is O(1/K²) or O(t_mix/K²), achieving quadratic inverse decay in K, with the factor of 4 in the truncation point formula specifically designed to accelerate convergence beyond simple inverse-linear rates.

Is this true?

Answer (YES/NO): NO